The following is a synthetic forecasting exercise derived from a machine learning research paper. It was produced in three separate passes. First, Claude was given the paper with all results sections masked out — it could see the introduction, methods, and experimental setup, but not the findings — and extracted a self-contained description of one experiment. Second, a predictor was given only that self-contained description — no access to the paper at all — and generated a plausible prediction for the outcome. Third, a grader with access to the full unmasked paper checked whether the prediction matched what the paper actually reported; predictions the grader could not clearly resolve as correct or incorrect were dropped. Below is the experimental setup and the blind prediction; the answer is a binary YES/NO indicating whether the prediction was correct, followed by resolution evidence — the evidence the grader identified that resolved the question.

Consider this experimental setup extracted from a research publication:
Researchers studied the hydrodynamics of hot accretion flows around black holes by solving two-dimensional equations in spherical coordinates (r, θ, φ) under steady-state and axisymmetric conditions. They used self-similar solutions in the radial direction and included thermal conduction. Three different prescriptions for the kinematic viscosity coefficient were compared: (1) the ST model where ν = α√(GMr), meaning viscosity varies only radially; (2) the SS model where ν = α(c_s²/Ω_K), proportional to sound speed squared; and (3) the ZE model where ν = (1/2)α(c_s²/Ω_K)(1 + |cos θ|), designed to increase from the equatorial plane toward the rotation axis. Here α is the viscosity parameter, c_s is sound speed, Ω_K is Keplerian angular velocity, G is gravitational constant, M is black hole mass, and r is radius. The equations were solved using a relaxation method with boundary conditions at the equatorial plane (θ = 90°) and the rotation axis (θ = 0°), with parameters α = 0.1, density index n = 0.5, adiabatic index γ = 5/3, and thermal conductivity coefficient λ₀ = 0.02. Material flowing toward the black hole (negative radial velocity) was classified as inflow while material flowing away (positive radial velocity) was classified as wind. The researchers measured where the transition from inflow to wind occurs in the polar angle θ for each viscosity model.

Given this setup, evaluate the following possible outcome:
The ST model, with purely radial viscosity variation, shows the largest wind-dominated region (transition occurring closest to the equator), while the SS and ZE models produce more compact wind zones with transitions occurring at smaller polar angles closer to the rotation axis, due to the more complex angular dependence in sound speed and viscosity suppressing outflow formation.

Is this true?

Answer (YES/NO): NO